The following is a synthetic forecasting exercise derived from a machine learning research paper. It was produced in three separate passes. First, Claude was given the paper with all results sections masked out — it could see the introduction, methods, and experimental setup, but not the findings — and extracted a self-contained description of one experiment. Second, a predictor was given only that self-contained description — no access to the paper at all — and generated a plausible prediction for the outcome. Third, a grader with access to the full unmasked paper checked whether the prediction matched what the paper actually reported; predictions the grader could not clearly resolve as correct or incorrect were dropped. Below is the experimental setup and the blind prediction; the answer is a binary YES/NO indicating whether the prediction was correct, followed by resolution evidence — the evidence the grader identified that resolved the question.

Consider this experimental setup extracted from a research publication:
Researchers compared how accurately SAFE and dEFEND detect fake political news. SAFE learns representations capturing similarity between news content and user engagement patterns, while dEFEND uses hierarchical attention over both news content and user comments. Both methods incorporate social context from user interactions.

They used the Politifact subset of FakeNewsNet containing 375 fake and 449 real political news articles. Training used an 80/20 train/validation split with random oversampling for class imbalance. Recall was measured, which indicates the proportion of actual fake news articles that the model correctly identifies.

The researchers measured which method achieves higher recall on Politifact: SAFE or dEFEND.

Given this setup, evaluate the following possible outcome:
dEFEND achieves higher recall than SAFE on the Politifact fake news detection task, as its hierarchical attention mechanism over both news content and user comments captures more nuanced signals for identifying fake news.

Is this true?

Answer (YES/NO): YES